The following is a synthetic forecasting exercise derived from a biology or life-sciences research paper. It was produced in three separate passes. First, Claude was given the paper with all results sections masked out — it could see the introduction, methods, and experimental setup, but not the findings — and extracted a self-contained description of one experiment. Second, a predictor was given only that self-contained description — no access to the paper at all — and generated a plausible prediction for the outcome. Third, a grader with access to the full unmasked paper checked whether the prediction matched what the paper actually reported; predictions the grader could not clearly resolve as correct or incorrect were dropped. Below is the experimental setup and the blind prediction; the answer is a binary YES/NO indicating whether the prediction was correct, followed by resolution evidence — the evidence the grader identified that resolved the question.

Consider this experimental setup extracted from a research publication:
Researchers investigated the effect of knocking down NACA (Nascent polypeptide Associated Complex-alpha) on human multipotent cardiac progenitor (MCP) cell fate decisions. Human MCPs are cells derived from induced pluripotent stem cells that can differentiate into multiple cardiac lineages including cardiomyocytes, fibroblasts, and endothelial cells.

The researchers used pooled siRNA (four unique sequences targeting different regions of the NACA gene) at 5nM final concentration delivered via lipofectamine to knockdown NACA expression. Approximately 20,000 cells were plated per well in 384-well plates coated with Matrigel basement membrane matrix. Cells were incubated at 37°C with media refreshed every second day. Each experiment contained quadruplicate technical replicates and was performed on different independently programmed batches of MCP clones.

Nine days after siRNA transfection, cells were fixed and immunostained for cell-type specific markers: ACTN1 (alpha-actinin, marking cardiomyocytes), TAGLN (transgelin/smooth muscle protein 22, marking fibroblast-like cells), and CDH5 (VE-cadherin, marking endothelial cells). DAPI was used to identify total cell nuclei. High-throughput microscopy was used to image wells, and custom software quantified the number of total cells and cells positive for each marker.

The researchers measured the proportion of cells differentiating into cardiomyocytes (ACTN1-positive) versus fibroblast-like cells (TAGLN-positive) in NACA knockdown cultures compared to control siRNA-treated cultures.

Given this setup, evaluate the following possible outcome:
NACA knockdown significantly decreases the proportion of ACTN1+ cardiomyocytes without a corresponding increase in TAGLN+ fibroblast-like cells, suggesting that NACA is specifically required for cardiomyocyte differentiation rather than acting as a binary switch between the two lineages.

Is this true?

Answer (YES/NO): NO